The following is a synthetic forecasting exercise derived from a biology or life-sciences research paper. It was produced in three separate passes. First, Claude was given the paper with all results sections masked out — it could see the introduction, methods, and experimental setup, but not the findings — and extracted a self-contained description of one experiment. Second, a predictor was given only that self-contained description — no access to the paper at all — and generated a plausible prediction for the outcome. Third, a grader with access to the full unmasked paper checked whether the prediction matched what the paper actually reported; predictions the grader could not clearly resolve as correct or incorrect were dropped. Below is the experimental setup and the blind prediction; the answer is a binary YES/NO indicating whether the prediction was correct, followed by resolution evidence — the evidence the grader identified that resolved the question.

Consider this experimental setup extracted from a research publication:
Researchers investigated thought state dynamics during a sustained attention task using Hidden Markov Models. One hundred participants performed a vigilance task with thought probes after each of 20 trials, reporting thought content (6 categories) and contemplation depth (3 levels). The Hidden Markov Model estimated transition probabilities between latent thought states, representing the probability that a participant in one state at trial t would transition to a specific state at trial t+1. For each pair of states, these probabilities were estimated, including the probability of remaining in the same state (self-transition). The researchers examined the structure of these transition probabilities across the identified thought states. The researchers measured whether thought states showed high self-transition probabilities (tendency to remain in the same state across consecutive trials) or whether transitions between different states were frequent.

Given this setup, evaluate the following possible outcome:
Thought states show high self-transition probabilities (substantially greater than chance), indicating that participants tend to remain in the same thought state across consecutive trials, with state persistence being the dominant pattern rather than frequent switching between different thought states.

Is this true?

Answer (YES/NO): YES